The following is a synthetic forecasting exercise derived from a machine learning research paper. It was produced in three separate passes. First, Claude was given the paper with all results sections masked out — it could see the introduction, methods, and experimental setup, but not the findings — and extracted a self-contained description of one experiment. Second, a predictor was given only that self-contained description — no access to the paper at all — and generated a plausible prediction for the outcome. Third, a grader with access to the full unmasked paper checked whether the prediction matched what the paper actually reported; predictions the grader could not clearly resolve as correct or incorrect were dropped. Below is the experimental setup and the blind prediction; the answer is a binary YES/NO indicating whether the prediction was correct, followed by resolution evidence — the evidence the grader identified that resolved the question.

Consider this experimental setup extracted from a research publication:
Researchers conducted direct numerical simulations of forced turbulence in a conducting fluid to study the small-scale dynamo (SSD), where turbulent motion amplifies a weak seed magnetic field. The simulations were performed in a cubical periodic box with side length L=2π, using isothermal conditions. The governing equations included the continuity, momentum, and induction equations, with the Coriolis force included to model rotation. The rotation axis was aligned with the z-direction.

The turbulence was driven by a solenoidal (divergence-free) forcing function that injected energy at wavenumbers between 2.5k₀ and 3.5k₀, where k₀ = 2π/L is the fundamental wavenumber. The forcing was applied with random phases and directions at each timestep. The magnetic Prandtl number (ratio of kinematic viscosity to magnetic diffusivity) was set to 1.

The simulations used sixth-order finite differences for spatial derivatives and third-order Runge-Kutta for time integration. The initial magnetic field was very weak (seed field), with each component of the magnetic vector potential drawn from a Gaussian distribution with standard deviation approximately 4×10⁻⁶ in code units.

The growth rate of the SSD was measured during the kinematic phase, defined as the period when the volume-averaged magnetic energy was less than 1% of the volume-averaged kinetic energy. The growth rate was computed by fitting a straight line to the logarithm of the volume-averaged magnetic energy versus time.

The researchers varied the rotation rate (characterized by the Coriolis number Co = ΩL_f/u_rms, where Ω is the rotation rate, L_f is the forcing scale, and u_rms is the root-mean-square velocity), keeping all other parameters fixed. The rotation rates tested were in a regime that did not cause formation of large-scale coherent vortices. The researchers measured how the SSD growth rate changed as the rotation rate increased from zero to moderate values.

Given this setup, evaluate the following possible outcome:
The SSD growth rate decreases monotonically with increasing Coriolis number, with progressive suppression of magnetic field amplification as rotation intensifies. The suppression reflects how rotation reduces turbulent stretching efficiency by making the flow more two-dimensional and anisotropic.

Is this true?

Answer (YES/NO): NO